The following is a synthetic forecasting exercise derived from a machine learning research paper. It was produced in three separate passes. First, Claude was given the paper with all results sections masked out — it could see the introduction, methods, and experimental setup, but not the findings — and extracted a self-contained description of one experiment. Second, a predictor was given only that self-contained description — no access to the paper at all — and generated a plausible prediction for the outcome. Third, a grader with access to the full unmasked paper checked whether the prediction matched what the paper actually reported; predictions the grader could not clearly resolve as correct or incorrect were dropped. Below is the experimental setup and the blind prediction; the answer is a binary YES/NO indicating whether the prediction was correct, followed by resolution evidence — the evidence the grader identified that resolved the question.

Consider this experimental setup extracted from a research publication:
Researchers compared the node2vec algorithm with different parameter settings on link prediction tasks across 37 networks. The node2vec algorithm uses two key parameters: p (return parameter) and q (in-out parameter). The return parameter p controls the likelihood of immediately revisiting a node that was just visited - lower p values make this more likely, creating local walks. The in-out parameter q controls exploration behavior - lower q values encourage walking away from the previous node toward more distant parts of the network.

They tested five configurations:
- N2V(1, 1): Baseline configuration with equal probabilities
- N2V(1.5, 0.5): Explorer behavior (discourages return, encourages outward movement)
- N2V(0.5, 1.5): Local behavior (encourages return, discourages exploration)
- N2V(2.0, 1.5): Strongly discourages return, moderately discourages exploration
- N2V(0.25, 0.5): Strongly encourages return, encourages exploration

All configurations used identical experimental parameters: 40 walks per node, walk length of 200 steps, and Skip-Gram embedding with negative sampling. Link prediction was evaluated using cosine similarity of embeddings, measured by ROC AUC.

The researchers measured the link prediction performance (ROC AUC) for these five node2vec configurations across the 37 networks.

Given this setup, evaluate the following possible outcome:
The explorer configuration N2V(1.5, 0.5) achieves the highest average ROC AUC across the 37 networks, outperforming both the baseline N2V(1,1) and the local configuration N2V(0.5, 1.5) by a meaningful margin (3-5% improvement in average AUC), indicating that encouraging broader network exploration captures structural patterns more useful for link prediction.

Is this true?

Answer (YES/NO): NO